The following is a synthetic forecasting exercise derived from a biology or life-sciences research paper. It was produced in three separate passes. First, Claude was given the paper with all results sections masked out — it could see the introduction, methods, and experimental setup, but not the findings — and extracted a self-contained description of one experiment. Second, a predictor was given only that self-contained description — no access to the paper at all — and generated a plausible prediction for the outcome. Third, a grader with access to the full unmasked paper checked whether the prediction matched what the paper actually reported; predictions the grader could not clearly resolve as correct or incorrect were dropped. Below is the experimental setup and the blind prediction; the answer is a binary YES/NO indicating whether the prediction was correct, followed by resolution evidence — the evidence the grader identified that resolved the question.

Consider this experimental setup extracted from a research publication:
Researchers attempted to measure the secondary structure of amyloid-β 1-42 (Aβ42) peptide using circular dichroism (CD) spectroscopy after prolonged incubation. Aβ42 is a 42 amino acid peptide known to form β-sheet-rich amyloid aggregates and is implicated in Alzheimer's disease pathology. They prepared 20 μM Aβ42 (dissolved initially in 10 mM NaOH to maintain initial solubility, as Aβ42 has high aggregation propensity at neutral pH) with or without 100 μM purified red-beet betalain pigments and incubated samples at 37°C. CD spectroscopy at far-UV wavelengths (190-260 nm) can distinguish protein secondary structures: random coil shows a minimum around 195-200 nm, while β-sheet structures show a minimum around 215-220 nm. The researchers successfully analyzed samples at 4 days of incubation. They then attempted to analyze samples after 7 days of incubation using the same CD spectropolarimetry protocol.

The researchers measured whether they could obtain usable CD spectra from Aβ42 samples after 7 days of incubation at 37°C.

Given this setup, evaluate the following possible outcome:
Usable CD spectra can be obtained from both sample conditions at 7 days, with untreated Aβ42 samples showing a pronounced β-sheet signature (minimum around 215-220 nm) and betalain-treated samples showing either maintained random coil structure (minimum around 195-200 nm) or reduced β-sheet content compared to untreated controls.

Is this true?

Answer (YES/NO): NO